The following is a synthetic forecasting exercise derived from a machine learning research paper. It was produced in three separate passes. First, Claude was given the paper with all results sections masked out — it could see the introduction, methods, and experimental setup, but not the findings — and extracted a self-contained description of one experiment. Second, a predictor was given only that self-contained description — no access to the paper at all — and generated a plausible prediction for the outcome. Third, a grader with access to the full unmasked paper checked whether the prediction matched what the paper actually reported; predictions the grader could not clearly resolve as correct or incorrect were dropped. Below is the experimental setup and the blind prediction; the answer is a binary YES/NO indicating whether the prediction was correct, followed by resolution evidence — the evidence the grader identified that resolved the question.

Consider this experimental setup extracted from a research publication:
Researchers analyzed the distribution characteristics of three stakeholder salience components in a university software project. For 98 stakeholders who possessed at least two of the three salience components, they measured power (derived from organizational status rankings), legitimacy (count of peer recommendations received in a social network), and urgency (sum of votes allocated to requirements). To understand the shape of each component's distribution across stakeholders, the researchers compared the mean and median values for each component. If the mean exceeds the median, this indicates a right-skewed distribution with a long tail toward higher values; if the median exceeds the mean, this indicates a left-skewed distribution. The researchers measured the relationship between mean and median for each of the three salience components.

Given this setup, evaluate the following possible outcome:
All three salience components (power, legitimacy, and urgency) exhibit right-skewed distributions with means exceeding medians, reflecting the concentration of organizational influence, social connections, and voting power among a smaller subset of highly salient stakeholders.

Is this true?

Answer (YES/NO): YES